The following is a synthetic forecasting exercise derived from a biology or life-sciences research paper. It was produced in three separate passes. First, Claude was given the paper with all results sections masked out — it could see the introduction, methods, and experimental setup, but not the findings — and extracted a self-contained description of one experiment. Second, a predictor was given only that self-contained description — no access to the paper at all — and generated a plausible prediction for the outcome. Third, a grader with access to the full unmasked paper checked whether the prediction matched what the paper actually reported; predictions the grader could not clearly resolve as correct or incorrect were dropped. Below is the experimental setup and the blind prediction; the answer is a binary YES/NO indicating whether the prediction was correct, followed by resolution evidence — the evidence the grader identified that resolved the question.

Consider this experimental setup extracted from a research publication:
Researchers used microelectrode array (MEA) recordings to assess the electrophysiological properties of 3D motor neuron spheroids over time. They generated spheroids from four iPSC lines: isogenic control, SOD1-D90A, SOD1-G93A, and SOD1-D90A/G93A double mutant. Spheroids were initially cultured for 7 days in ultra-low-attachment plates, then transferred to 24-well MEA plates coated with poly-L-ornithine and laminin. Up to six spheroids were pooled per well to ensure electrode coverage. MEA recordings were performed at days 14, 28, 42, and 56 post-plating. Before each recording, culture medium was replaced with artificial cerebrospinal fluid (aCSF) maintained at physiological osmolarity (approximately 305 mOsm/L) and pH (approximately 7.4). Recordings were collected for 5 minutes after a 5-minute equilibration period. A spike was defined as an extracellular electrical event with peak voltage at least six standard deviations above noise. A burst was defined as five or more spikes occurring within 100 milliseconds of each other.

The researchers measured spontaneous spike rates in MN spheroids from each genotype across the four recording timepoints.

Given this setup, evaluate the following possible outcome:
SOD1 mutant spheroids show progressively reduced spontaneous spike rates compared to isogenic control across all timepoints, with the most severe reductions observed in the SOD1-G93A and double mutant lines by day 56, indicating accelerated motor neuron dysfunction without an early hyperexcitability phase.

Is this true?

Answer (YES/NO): NO